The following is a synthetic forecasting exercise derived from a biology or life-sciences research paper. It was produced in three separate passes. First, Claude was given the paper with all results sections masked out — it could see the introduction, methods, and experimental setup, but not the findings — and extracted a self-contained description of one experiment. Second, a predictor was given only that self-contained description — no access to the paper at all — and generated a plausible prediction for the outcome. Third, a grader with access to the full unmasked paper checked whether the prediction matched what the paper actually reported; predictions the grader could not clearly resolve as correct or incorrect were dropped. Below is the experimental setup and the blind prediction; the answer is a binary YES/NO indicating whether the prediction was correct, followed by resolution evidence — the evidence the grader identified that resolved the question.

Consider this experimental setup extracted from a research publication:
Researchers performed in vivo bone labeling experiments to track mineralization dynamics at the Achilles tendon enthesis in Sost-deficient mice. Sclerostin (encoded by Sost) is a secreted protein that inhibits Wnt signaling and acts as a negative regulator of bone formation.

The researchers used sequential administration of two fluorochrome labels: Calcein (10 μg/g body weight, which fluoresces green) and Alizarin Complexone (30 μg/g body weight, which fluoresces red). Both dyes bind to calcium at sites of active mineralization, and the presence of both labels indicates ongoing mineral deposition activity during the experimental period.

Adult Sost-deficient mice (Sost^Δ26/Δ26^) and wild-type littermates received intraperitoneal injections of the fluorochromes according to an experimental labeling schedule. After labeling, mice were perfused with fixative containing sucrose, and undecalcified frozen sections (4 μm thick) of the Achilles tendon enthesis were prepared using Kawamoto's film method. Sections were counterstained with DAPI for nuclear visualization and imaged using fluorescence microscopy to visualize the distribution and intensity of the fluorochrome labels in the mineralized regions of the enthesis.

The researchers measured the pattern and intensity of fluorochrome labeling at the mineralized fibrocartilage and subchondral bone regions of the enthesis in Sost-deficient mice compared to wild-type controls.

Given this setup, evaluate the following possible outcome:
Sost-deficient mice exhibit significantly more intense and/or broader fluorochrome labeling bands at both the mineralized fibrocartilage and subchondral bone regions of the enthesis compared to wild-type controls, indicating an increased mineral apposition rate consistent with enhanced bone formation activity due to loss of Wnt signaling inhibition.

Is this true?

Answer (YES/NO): NO